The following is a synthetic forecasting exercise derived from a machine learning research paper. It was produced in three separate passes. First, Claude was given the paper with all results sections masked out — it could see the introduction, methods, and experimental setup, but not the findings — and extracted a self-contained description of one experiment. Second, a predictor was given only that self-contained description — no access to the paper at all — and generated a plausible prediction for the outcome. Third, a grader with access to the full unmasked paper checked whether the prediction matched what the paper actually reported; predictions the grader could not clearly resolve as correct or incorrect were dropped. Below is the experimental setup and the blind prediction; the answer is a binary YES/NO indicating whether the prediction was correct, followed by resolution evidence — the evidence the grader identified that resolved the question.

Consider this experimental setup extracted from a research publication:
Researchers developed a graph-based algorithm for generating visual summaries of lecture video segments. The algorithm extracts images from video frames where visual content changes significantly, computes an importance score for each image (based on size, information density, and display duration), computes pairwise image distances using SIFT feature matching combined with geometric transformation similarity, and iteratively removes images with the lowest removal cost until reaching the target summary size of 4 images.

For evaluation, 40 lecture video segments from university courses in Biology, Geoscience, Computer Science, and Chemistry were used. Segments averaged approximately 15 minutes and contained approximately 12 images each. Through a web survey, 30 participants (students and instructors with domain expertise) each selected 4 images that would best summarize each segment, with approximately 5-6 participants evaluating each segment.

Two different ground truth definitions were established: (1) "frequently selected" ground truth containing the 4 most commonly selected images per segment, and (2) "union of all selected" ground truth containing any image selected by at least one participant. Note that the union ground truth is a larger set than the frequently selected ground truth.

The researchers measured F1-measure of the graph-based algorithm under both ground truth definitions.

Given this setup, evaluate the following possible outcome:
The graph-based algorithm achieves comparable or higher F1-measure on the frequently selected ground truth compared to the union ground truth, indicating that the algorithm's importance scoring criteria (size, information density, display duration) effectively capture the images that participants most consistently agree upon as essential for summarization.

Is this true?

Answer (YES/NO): YES